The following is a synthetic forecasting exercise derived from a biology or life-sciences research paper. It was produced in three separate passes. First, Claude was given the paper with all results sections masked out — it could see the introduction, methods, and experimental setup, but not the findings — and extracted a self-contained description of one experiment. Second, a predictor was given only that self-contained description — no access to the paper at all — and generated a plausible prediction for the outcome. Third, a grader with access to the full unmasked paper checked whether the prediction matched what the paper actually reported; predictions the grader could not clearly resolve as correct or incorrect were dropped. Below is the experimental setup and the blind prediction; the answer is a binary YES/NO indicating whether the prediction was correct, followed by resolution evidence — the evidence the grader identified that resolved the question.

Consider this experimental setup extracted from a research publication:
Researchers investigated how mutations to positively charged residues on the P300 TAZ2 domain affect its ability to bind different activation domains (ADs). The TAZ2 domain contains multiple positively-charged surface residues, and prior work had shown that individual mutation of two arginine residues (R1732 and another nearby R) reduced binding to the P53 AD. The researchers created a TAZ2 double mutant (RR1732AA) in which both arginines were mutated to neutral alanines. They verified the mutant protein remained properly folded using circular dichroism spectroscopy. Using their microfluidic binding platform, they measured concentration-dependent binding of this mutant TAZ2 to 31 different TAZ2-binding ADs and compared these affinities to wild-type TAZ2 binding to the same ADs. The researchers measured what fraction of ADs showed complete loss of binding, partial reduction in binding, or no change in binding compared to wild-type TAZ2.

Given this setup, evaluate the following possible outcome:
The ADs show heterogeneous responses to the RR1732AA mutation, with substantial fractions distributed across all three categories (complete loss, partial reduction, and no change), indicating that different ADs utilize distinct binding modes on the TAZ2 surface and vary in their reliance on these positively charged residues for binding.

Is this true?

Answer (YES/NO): NO